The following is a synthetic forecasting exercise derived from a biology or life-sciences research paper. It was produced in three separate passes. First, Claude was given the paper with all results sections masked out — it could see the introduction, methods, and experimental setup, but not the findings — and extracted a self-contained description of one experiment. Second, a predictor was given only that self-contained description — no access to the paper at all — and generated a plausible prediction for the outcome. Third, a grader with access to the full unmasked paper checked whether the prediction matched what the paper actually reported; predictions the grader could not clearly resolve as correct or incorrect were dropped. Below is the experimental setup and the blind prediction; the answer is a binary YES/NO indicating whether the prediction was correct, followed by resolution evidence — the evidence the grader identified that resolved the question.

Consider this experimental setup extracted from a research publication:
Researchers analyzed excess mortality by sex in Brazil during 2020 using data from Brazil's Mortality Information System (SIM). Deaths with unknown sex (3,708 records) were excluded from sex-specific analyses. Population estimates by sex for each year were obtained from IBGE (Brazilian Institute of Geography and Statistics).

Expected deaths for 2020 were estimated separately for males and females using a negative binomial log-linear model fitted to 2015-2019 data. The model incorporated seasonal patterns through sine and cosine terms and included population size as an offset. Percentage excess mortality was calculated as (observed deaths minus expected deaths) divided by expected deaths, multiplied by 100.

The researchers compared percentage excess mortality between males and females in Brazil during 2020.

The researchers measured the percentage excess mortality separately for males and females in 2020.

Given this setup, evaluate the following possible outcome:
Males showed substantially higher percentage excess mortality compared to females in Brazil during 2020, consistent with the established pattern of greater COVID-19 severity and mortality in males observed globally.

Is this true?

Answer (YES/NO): YES